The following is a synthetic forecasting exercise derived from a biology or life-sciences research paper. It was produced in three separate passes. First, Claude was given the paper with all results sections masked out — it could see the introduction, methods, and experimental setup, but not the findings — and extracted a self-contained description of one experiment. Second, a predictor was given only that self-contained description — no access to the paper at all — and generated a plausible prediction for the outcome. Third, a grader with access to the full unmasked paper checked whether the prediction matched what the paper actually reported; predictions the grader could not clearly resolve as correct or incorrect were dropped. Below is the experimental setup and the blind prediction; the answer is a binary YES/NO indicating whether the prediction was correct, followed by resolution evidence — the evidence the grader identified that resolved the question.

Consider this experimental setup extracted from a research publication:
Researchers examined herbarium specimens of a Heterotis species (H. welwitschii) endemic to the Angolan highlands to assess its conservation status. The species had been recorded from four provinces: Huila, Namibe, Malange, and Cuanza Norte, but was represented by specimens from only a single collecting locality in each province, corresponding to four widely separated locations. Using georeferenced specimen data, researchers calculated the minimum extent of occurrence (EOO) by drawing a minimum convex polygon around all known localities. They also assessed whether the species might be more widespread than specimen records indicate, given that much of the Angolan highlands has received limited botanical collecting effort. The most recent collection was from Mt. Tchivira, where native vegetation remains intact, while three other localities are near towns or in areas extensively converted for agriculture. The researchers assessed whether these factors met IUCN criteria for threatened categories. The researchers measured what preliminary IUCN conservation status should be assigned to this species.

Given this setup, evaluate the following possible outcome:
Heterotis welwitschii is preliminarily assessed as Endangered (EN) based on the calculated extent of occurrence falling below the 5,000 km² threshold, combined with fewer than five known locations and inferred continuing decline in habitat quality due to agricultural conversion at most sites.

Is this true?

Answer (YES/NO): NO